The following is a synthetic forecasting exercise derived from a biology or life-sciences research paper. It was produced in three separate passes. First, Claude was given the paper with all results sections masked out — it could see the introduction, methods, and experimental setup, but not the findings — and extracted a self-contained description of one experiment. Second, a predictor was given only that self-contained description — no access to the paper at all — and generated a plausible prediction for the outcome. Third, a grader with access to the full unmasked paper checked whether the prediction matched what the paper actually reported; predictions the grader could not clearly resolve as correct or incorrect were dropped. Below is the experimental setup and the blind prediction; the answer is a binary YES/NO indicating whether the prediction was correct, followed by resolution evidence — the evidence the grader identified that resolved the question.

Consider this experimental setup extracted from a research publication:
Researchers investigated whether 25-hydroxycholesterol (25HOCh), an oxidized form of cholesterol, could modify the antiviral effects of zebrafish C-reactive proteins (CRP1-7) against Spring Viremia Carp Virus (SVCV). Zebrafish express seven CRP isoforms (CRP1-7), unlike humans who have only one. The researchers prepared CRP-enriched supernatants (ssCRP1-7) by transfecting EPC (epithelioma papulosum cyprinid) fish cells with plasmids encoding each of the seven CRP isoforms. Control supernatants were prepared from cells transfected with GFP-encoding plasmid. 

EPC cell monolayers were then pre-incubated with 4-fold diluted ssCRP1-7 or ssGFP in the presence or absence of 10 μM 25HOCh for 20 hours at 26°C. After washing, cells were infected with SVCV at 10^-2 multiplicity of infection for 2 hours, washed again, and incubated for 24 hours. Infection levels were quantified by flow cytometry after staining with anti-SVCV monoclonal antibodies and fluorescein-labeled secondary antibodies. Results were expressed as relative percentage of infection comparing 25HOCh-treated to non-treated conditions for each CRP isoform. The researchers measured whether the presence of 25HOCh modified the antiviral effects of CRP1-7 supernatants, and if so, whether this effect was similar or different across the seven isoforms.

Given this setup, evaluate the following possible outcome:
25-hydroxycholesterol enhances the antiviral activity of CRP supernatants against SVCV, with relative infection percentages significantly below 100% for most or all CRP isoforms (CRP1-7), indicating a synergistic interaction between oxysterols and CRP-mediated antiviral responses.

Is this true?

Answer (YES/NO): YES